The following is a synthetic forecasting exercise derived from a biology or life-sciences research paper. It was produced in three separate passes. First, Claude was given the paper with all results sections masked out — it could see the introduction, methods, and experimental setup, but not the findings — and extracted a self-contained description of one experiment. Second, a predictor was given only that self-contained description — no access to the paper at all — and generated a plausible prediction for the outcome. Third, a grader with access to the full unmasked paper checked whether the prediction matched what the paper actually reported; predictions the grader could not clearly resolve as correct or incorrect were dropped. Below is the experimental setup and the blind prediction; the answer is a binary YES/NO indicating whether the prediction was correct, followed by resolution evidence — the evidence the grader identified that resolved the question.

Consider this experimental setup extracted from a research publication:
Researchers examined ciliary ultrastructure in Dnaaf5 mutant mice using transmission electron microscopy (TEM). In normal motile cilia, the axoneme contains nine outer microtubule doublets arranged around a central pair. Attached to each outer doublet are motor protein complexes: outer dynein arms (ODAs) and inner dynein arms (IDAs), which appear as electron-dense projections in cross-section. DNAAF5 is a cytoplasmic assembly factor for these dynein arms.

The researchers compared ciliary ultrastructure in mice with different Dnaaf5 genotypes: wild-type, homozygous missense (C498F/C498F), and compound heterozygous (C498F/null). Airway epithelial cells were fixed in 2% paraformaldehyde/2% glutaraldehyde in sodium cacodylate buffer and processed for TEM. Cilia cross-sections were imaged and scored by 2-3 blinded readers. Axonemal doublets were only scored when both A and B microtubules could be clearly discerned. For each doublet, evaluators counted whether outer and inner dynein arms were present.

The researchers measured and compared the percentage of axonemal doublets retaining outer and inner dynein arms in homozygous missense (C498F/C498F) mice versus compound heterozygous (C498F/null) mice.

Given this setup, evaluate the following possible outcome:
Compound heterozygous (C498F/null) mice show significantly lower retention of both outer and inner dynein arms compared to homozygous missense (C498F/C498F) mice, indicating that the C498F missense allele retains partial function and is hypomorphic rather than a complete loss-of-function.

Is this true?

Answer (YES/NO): NO